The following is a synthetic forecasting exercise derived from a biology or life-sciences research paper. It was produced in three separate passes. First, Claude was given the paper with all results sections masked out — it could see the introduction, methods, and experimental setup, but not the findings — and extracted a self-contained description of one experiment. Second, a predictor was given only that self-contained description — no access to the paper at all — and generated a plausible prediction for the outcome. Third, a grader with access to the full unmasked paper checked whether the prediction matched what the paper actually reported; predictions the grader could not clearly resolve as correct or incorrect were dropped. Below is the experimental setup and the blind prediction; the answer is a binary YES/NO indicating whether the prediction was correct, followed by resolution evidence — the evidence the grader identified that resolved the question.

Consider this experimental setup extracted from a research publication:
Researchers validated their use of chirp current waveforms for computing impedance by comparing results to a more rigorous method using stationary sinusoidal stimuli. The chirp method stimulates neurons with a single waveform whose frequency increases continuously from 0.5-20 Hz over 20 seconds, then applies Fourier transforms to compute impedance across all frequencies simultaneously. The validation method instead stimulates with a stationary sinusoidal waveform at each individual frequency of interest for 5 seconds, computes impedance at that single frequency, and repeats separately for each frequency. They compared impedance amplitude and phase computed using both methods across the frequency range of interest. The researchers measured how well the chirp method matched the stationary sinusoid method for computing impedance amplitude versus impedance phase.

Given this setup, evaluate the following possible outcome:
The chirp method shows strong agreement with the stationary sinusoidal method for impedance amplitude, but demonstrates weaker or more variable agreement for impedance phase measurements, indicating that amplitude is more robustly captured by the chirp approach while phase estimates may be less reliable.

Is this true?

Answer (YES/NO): YES